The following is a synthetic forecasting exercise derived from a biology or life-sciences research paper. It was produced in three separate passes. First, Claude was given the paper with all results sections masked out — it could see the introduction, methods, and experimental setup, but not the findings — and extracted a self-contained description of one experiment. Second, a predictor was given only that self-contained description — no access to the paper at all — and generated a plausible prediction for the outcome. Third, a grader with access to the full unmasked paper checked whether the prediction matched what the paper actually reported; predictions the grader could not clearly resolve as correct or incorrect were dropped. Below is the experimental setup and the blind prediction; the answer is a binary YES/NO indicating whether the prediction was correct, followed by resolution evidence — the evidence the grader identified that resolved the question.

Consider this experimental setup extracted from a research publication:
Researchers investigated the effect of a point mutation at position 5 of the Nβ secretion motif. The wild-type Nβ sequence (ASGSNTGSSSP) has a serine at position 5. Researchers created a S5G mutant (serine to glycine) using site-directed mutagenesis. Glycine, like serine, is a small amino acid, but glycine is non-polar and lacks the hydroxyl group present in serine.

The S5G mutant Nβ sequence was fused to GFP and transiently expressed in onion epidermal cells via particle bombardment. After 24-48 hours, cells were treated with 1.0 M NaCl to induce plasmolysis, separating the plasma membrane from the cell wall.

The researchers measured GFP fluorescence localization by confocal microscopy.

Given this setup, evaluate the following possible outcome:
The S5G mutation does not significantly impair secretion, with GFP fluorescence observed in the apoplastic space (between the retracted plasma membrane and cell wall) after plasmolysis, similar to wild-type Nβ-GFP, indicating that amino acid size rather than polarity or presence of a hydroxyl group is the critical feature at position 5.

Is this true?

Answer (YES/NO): YES